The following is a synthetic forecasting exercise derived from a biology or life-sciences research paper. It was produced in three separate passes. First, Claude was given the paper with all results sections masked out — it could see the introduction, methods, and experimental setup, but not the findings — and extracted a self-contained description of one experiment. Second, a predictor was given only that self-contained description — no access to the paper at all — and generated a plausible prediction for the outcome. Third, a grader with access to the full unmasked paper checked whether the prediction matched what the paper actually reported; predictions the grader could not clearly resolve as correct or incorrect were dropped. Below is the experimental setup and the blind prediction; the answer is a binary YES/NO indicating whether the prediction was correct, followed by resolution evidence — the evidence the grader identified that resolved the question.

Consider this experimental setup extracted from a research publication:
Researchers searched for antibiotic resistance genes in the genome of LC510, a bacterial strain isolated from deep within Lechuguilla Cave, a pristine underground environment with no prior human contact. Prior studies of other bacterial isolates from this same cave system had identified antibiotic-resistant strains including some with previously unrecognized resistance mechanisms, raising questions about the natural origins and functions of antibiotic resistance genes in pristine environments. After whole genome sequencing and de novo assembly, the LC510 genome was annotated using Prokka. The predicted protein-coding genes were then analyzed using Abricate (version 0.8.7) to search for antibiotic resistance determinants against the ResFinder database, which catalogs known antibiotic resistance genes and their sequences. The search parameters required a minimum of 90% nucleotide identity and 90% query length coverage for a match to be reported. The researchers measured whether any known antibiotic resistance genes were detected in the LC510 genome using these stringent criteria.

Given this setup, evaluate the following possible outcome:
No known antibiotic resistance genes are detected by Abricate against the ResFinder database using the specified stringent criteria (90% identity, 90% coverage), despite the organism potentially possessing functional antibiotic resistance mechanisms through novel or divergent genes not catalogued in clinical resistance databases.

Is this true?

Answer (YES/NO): NO